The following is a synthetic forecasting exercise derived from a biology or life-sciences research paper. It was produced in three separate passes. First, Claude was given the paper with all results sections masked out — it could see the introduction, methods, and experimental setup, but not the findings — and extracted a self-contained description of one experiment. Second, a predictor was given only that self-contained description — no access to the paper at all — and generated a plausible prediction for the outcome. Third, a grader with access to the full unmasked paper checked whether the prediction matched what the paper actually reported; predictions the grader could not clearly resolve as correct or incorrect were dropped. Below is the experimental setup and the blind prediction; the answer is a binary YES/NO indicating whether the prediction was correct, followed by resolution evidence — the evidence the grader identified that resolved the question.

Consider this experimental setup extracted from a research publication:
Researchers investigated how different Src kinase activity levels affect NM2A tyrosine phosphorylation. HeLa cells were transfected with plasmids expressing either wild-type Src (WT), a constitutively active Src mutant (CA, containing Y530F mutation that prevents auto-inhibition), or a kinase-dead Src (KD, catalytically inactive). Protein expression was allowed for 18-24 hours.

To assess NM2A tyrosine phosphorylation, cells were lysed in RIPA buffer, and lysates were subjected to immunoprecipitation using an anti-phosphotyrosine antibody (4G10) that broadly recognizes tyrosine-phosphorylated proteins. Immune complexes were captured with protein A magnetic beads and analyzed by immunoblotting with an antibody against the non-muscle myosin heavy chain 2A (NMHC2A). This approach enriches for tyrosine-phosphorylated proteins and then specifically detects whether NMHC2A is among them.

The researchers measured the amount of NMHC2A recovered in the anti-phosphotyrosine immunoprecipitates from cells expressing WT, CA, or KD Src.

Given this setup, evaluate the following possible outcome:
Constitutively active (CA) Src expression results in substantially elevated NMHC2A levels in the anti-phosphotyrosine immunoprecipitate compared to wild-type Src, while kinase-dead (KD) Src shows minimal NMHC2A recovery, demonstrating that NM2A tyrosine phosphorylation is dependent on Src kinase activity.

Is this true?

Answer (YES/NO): YES